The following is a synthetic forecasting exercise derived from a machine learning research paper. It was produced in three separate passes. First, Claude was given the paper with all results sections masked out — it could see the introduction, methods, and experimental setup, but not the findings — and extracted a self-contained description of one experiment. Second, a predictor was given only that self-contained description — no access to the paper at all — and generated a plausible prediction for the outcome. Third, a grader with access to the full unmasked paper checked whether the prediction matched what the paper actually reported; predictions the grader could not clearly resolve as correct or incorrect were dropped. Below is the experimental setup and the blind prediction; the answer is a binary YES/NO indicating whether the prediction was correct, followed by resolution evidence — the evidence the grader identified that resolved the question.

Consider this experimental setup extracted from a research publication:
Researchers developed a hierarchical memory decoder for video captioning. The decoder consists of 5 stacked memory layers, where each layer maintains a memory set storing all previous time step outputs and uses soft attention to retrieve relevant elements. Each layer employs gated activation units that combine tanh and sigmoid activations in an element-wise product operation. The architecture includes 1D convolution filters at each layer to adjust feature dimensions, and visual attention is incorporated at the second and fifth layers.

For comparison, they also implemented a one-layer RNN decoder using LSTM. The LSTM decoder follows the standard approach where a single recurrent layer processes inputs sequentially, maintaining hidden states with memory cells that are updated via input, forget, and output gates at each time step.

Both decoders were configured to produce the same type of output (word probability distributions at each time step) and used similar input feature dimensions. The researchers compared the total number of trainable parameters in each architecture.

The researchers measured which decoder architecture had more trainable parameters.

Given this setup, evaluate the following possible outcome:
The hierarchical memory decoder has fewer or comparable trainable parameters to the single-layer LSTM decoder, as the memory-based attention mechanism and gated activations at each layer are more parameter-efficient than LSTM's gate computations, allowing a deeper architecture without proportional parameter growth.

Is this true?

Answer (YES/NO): YES